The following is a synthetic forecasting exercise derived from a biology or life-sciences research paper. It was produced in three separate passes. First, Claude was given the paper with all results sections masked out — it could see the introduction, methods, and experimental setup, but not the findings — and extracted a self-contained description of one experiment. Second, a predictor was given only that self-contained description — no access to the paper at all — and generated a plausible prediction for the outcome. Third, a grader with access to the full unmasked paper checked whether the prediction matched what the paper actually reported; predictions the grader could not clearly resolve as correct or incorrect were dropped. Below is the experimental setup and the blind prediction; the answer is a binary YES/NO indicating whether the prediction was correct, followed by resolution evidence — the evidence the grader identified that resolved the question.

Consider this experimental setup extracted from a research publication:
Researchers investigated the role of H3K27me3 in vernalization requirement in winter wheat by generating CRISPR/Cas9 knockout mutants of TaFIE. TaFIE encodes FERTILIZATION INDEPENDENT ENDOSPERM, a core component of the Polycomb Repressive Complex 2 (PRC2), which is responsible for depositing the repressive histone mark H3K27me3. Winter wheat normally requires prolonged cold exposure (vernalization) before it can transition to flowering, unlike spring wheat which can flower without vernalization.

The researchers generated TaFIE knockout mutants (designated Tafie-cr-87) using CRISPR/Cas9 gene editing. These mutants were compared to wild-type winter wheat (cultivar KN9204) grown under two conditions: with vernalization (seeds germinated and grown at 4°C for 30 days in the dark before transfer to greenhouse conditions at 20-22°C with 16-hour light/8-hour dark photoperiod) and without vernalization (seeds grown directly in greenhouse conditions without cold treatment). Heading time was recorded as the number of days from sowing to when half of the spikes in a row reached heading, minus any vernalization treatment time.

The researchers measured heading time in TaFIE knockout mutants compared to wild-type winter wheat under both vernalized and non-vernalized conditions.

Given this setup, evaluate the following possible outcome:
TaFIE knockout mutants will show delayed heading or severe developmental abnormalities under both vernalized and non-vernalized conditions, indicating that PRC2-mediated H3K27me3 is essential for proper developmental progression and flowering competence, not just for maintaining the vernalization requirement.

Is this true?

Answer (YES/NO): NO